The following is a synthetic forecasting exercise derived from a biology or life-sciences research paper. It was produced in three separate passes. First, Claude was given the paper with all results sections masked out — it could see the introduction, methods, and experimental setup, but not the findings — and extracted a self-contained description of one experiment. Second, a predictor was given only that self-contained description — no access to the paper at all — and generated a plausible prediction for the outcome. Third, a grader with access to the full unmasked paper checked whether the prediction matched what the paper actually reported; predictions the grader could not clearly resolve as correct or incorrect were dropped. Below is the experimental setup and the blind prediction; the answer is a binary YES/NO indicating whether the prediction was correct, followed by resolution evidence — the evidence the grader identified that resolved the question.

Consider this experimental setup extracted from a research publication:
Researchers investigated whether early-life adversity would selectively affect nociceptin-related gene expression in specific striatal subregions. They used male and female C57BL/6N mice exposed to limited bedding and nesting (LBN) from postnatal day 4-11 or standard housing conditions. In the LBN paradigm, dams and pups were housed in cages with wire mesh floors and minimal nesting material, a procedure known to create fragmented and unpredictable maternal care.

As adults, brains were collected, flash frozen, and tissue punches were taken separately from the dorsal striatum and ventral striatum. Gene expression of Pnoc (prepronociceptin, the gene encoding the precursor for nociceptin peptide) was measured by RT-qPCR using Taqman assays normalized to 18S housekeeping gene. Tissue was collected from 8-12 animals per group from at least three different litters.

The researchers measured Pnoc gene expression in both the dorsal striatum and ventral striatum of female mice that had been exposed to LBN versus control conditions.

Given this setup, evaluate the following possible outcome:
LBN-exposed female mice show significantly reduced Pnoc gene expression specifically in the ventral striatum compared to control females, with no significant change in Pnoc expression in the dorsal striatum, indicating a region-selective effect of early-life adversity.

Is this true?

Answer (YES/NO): NO